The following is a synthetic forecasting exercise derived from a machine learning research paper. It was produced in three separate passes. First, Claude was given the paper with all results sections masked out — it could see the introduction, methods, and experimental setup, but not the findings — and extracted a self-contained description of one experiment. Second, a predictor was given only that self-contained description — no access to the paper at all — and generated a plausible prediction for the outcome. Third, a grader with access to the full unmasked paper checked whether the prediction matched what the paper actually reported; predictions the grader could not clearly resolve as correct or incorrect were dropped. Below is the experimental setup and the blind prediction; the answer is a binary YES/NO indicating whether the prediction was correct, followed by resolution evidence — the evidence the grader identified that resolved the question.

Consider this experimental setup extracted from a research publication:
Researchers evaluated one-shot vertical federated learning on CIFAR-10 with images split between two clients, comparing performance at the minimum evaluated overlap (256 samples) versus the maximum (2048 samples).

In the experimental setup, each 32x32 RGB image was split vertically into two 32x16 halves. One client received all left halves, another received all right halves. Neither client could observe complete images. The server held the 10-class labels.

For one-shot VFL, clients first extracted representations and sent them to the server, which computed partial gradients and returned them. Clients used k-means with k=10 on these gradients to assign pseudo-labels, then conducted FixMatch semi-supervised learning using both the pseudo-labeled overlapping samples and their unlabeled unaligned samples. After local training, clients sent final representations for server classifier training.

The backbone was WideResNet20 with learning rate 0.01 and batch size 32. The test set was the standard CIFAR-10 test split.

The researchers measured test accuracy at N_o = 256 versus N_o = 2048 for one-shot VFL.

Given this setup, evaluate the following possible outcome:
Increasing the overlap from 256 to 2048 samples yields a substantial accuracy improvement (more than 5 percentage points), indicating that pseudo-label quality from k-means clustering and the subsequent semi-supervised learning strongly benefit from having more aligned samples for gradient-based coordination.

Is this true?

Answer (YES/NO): YES